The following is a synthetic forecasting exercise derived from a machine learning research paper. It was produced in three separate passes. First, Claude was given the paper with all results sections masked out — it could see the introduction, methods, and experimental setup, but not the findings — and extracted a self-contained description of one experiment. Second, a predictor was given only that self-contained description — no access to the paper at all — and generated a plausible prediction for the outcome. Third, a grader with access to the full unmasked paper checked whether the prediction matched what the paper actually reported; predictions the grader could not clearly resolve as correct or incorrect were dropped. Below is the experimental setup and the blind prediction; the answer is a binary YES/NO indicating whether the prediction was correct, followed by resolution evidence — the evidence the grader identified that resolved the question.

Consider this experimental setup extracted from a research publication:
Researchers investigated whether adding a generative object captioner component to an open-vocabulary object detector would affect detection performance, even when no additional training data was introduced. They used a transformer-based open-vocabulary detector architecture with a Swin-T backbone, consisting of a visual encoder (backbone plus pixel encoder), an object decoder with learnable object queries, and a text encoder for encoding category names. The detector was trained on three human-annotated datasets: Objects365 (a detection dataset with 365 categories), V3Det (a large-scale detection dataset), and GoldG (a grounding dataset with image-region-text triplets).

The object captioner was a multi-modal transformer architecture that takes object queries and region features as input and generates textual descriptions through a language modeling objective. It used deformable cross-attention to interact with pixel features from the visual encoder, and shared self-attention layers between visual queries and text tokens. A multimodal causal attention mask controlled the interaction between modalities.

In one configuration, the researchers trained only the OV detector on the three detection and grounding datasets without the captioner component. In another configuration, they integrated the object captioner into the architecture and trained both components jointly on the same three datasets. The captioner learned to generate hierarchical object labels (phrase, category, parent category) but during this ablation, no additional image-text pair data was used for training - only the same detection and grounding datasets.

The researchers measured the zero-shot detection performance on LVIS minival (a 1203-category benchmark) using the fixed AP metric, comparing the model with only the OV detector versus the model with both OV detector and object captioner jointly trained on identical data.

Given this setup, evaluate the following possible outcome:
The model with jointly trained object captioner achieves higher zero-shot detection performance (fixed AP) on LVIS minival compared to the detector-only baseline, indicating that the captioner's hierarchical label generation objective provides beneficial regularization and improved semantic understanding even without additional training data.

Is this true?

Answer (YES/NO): YES